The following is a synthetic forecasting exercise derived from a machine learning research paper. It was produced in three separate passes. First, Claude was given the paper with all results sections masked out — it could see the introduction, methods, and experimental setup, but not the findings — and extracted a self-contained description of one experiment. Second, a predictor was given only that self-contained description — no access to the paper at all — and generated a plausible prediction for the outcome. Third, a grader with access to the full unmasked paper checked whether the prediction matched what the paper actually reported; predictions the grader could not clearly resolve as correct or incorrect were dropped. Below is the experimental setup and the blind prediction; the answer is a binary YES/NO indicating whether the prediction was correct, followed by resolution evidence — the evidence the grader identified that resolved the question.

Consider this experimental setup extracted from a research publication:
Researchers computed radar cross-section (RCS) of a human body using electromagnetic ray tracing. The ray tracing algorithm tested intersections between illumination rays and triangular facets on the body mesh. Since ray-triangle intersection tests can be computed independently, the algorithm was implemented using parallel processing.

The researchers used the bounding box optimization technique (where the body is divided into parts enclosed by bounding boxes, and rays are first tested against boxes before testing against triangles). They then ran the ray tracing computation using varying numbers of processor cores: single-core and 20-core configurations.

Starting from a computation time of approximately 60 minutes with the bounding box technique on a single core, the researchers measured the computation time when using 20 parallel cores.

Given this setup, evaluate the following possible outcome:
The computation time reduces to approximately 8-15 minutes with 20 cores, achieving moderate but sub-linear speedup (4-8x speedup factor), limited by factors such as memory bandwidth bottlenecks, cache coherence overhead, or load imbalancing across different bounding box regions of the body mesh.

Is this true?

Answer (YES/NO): YES